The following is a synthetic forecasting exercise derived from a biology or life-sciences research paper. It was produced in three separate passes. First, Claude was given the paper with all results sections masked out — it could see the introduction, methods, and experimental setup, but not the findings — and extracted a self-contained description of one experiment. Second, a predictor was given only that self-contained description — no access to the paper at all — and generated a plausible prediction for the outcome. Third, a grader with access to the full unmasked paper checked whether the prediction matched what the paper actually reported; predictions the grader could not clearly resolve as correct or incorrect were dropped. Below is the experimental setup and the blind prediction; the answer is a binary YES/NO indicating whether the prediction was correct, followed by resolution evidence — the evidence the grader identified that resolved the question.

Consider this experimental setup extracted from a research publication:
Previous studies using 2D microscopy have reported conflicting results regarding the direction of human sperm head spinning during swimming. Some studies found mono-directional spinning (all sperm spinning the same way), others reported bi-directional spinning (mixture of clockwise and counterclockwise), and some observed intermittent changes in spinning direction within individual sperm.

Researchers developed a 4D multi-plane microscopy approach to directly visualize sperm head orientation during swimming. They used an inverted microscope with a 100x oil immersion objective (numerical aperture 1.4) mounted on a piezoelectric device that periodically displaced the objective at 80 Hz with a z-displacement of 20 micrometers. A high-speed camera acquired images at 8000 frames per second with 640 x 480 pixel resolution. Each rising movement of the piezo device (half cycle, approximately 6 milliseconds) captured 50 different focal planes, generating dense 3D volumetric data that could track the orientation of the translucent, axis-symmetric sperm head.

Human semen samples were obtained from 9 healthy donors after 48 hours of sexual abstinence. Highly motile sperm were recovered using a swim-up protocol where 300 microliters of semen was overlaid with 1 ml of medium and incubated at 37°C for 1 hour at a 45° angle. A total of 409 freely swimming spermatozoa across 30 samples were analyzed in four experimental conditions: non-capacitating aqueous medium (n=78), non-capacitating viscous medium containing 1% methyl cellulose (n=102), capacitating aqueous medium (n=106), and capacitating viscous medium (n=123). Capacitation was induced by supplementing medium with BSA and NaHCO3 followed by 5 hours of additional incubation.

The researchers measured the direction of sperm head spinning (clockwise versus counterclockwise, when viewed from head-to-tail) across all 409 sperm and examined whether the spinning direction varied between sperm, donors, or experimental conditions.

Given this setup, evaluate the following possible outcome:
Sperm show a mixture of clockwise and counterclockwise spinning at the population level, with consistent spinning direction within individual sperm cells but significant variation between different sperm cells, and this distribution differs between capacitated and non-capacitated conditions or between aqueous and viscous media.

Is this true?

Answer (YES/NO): NO